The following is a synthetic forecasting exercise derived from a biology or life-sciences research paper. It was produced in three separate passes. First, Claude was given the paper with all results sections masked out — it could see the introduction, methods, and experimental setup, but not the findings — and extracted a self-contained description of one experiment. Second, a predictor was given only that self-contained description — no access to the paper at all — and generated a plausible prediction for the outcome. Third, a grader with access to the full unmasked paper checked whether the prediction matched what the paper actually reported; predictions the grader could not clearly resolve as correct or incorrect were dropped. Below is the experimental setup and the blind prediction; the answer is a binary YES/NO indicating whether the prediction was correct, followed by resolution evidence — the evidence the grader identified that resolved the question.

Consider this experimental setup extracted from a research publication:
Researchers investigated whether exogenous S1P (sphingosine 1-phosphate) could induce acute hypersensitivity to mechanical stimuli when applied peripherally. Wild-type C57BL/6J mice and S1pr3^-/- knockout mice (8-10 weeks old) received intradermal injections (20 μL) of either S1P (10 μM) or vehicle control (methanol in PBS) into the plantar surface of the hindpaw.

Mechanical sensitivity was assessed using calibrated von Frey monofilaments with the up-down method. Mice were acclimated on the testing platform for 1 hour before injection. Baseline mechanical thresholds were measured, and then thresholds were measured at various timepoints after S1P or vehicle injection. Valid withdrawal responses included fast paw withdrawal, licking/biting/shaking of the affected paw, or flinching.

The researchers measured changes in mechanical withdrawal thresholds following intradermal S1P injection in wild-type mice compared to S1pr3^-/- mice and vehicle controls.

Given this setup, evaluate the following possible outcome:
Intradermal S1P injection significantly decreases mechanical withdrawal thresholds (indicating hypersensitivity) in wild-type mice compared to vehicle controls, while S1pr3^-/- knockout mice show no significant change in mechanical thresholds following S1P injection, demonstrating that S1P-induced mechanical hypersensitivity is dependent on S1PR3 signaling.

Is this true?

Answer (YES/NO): NO